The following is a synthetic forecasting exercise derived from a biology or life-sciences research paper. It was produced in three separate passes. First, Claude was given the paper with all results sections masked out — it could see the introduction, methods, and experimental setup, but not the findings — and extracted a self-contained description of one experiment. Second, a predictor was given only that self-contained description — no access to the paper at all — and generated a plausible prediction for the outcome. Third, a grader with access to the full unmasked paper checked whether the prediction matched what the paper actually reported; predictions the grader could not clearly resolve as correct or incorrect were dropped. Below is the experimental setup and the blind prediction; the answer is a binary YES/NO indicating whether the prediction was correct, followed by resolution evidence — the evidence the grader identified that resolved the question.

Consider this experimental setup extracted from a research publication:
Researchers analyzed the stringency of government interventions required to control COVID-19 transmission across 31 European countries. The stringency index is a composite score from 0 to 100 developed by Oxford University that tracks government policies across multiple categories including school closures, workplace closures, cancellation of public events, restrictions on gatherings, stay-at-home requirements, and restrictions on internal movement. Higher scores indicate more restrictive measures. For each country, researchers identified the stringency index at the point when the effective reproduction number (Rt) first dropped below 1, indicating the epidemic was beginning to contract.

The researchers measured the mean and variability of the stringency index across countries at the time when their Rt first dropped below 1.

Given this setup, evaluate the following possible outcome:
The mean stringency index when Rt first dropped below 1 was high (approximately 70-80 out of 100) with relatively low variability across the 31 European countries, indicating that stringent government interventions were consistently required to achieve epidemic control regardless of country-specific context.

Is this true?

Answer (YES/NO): NO